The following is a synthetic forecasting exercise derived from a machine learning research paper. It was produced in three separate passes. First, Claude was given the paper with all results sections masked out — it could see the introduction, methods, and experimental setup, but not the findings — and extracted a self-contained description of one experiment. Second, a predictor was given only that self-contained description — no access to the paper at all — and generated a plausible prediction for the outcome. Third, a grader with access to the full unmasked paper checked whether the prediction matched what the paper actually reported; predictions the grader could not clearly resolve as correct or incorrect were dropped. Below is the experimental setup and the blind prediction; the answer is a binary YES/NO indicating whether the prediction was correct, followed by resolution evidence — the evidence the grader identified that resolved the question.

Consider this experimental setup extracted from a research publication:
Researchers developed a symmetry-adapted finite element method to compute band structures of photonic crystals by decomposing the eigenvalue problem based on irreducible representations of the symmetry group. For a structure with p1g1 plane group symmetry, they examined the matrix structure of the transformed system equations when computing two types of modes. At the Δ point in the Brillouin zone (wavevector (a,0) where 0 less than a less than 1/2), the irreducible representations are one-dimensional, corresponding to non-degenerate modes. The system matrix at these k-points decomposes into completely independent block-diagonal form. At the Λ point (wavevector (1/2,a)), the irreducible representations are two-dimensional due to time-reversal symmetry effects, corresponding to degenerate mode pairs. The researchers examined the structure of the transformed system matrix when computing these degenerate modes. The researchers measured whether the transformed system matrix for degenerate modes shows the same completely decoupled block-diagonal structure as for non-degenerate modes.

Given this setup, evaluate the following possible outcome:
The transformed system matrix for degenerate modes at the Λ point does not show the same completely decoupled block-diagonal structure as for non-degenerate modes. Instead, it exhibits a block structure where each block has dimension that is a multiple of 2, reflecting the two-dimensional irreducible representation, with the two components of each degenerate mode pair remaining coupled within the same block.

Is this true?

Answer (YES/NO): YES